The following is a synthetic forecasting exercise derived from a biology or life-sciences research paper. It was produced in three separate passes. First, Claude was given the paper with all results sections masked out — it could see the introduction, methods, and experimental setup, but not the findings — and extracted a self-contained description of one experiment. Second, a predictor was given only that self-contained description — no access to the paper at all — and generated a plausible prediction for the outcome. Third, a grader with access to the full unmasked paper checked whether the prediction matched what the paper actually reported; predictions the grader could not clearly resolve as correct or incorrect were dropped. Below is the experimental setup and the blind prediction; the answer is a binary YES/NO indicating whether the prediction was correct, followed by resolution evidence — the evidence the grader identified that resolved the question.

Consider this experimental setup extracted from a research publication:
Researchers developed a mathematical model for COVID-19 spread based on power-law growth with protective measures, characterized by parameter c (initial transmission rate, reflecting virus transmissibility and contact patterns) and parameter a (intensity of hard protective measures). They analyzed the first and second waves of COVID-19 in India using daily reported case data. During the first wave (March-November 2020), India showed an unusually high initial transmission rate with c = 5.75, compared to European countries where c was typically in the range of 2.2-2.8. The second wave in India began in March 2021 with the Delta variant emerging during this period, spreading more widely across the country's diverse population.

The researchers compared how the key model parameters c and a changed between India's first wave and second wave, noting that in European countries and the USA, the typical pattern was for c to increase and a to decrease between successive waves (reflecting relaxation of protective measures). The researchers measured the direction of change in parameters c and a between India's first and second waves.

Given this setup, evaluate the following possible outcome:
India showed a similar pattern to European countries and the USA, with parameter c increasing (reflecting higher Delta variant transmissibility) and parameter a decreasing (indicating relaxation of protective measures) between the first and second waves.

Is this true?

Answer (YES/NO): NO